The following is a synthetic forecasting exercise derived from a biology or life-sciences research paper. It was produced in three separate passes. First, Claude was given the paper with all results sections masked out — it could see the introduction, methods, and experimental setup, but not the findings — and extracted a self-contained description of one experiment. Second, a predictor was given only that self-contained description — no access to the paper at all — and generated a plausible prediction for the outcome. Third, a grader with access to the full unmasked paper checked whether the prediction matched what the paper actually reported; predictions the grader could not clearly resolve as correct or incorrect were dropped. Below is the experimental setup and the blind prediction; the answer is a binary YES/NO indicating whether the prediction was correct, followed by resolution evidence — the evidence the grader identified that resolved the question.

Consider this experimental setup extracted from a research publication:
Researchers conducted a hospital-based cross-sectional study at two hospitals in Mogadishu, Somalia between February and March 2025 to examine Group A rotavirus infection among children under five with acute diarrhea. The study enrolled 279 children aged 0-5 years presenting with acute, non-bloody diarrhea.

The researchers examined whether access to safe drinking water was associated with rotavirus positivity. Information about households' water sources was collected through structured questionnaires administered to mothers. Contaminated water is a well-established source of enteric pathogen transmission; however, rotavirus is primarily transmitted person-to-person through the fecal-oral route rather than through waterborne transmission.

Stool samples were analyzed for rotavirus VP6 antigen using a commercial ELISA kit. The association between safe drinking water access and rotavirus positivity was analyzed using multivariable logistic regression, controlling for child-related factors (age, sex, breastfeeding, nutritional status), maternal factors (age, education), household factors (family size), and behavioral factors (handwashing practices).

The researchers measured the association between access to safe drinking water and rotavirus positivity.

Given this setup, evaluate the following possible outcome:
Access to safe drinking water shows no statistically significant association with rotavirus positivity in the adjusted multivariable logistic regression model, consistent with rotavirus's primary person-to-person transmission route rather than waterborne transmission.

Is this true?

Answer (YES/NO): NO